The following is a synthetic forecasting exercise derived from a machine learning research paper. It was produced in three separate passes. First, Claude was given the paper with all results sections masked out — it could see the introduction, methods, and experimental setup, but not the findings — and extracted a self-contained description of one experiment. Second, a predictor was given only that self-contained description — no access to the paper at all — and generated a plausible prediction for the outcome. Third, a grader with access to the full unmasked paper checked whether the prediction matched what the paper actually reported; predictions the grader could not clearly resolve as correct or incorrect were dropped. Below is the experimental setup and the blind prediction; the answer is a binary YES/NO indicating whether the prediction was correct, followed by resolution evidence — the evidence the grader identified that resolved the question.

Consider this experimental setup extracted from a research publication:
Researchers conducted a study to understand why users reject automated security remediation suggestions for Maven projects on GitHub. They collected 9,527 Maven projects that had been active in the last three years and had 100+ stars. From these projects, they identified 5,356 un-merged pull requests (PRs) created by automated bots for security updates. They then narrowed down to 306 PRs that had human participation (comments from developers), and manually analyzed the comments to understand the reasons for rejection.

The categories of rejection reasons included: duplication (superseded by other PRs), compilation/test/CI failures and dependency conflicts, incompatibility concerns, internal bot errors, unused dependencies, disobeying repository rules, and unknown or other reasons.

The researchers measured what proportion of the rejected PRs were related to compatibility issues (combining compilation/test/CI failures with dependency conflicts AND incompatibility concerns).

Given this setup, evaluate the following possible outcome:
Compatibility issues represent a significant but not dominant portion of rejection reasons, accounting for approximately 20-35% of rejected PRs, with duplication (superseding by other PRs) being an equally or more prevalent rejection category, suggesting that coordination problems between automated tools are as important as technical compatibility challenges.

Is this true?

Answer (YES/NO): NO